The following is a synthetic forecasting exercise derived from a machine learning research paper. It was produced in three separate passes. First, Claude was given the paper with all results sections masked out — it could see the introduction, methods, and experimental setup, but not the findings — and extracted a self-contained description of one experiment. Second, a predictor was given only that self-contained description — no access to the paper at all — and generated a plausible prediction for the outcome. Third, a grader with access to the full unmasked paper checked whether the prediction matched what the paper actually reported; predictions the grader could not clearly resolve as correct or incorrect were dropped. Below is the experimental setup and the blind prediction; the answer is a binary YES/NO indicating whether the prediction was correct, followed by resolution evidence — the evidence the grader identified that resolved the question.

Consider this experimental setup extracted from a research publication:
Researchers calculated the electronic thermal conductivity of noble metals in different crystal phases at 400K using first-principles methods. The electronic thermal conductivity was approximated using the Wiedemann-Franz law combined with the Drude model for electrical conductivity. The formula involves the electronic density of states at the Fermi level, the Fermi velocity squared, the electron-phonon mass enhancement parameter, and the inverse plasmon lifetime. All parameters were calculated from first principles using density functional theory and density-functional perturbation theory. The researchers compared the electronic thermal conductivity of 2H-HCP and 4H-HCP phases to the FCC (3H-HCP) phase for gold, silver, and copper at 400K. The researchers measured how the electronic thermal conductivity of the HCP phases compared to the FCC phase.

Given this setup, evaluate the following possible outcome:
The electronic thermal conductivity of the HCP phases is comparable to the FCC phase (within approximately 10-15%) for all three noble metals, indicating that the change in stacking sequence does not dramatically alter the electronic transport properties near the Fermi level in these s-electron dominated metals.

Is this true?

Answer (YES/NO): NO